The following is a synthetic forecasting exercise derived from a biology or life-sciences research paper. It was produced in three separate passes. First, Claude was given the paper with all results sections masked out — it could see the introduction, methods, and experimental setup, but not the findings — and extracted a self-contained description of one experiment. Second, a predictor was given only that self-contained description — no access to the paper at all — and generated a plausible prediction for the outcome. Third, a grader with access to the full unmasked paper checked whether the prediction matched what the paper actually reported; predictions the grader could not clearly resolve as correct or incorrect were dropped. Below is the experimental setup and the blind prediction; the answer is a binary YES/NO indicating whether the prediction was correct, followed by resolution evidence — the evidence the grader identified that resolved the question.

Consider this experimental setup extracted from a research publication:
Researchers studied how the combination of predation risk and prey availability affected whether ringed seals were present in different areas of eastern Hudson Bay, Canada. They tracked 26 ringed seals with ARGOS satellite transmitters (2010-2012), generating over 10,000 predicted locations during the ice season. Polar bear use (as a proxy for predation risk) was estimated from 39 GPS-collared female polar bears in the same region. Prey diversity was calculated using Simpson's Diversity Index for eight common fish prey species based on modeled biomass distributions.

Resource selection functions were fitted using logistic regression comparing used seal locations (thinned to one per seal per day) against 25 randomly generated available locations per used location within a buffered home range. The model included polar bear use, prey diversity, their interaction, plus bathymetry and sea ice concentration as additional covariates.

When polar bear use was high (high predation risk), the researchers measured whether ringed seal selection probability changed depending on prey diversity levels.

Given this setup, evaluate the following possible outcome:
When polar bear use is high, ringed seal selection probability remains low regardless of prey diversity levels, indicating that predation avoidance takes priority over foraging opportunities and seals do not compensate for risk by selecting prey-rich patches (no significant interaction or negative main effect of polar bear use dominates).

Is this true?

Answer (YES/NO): NO